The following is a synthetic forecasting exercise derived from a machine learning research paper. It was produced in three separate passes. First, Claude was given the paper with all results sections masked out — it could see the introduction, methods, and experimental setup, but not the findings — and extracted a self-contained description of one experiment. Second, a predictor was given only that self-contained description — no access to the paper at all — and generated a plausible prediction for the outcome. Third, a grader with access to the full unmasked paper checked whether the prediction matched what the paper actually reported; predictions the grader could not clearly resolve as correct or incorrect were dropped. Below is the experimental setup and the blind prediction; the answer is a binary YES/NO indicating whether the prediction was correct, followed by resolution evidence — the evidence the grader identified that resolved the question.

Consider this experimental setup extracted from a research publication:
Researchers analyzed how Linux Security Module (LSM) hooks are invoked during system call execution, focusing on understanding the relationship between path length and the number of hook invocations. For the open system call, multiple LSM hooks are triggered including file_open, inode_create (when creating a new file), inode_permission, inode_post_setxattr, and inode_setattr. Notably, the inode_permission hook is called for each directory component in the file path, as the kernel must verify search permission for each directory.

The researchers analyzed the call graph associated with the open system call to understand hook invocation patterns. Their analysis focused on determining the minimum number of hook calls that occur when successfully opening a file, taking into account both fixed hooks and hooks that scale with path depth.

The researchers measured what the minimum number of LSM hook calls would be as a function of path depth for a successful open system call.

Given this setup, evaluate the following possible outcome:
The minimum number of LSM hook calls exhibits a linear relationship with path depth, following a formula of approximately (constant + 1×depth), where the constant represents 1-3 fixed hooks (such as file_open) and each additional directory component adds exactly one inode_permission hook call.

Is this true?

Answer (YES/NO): YES